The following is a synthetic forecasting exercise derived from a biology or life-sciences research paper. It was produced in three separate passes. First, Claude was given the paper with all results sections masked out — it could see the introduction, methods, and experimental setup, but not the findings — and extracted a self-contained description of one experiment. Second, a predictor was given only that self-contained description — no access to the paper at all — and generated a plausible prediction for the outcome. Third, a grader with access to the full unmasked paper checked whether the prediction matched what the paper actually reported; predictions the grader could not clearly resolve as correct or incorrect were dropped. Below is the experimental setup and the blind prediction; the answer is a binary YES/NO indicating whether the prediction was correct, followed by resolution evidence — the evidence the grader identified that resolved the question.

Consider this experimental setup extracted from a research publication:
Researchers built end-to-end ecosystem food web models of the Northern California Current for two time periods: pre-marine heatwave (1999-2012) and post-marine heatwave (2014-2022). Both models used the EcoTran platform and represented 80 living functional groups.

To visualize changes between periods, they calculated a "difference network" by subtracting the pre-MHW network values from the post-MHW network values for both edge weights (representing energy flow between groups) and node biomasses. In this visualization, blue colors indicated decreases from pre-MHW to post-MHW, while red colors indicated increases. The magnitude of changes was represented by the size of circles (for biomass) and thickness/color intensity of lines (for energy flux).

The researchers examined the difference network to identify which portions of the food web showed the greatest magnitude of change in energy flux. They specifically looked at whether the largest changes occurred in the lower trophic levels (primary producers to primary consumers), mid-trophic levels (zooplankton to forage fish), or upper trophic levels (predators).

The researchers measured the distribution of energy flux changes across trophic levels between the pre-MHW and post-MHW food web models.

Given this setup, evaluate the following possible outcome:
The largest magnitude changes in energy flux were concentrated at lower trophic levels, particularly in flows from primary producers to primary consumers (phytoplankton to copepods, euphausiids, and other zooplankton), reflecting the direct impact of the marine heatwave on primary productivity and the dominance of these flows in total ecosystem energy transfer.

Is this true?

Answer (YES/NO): YES